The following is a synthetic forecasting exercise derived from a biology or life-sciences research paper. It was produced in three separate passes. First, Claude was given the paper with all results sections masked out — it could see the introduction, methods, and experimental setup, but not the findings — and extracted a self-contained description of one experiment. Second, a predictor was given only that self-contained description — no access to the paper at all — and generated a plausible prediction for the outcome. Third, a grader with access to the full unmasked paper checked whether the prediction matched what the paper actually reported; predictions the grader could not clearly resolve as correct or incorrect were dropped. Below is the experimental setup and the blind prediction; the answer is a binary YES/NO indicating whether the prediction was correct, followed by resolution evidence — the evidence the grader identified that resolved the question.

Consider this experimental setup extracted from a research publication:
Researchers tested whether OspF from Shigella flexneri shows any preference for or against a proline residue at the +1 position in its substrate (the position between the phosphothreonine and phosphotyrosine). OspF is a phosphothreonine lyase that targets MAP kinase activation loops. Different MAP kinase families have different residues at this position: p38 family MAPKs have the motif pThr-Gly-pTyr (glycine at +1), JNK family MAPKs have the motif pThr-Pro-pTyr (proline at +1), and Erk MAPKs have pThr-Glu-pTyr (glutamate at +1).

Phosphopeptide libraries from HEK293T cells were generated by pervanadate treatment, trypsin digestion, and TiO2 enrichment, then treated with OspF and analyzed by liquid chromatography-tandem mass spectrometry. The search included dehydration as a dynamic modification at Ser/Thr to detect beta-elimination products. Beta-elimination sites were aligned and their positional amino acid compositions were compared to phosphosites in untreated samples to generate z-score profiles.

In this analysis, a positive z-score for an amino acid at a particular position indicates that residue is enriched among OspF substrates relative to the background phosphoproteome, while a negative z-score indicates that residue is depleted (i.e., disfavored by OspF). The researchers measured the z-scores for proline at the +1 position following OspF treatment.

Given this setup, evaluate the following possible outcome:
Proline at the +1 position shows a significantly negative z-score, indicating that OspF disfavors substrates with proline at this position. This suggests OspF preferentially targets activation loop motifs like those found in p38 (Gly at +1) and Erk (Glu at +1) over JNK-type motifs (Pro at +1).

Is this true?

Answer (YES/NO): YES